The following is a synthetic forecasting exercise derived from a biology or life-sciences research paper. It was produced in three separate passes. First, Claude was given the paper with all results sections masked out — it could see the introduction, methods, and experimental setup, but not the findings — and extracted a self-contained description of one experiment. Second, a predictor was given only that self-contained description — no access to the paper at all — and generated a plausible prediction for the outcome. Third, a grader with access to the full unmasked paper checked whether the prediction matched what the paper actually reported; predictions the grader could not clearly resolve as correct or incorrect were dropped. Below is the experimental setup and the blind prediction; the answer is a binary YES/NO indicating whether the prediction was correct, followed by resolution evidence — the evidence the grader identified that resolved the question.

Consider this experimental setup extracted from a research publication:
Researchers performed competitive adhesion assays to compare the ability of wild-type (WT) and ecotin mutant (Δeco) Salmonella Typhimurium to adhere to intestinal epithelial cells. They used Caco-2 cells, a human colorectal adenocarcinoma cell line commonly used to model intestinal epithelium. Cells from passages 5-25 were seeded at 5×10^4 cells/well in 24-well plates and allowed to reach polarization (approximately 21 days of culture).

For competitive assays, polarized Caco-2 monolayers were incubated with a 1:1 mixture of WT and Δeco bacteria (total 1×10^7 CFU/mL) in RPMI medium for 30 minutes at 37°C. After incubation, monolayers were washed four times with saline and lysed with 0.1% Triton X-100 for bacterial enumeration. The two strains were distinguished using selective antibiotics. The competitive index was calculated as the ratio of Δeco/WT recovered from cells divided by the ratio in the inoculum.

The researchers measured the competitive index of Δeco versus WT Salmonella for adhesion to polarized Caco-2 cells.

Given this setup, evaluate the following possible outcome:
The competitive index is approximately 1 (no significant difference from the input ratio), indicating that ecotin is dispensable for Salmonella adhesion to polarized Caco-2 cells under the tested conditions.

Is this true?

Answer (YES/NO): NO